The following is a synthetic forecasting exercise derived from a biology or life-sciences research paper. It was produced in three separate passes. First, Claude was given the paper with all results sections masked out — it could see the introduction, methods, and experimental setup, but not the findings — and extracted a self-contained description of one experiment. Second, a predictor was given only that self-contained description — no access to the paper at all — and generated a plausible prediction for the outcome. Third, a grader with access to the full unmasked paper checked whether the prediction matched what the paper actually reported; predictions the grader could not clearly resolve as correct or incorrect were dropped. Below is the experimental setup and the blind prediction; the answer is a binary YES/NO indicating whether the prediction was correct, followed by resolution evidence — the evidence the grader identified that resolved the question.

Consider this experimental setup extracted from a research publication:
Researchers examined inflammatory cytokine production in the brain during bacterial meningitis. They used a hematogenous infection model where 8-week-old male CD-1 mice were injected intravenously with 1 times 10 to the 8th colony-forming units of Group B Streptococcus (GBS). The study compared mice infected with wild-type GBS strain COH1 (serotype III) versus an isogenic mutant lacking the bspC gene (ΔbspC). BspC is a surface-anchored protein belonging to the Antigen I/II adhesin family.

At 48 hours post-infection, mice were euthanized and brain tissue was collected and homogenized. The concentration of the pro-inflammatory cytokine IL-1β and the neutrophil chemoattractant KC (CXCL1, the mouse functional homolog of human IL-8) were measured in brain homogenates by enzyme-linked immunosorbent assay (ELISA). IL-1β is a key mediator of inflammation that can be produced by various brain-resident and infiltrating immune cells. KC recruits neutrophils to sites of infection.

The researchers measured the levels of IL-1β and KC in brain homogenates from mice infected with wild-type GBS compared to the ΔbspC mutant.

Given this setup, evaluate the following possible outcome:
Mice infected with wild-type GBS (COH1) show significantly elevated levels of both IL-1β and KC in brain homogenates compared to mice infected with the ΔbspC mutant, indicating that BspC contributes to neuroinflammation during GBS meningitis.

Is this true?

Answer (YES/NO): YES